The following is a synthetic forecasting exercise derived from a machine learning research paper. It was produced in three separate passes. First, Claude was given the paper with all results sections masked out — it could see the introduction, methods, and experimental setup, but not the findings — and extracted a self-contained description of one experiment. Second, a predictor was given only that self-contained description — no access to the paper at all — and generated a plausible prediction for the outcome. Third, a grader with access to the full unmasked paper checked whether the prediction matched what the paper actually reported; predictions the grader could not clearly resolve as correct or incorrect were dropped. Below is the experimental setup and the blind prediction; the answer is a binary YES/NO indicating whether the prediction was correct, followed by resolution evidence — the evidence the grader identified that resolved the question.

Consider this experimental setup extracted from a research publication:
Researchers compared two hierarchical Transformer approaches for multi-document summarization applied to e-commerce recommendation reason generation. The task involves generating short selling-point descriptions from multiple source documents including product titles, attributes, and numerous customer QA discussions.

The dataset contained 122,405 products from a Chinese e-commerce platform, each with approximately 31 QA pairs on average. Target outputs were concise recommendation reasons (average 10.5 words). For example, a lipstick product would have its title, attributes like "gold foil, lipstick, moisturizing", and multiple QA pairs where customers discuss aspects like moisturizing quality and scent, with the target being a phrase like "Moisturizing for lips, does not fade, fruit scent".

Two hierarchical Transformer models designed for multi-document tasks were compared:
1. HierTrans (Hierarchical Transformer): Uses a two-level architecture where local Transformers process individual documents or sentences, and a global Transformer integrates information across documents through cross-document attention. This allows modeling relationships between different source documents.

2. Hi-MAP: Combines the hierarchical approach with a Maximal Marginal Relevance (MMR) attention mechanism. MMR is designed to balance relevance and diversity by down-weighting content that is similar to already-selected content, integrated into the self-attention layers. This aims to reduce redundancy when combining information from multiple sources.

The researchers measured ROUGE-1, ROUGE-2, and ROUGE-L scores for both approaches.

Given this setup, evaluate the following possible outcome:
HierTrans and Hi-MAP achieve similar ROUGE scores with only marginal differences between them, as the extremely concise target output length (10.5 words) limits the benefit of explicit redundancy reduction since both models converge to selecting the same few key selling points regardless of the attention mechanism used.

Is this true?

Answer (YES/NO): NO